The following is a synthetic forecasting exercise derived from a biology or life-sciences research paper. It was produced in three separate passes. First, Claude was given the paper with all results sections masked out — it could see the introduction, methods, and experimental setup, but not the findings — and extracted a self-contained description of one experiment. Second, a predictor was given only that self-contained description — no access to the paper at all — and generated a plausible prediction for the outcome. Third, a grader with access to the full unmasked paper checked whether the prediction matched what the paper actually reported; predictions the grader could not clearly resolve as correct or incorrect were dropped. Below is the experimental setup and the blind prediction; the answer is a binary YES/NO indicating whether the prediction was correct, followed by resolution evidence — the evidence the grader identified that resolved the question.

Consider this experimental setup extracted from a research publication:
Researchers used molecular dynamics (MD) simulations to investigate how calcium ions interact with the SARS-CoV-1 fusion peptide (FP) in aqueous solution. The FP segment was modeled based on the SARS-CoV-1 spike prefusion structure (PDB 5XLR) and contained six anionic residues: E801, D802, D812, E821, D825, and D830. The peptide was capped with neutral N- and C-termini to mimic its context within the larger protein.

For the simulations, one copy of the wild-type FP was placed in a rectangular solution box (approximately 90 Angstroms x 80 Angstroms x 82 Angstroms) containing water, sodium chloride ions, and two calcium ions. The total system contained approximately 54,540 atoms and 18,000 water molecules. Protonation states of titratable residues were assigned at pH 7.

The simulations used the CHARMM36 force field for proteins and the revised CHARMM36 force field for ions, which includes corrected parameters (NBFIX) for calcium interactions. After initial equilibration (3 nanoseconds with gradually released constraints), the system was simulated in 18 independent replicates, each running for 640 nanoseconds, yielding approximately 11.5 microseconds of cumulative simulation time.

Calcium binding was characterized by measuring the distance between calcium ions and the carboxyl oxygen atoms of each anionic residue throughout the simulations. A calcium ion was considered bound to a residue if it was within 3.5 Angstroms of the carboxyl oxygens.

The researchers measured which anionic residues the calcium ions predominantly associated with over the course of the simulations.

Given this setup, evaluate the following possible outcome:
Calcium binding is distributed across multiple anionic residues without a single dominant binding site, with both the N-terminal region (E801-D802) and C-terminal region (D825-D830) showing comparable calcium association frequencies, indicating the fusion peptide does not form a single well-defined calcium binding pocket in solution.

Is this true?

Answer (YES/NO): YES